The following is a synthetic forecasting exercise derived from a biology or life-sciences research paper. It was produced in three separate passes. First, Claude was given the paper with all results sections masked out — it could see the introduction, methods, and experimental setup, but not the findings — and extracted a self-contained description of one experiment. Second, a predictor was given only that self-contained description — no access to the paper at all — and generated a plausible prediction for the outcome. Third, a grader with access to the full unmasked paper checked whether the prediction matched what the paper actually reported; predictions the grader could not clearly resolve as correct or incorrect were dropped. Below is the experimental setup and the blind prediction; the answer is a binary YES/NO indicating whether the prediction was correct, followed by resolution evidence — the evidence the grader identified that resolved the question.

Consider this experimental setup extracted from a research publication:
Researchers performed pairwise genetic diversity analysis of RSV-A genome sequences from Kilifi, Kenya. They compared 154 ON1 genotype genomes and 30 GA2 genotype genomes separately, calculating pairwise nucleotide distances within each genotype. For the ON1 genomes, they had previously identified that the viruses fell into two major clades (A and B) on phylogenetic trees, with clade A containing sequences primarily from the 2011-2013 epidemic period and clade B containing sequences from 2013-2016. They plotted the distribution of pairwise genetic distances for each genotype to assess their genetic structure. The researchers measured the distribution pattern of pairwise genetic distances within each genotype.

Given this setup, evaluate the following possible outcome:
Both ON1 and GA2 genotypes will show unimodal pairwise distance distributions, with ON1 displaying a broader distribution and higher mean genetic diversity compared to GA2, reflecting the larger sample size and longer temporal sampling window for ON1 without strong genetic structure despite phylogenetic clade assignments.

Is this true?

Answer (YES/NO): NO